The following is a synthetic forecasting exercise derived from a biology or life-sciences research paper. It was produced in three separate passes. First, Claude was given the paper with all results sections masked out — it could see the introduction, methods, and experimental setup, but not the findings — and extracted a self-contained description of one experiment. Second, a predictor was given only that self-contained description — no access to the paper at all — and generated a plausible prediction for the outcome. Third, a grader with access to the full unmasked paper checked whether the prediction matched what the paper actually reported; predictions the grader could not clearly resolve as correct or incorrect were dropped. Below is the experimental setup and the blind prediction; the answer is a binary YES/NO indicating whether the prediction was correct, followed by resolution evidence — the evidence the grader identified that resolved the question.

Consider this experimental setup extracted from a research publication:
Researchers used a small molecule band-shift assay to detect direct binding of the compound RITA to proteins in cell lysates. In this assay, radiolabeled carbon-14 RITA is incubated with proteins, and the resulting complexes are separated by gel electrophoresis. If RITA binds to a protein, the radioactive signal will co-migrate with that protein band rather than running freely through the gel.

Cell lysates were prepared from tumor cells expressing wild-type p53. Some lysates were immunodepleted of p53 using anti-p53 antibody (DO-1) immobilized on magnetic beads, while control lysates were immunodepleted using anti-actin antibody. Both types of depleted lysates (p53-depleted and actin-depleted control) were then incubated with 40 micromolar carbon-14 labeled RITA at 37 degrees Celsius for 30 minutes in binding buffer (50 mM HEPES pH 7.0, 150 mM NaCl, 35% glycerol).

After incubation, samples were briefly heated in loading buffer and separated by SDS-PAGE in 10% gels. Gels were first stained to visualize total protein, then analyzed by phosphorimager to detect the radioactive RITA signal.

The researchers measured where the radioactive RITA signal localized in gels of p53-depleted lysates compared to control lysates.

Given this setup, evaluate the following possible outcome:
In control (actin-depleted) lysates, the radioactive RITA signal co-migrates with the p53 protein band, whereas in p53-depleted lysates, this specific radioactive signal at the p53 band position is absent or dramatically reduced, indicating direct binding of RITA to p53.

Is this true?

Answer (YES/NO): YES